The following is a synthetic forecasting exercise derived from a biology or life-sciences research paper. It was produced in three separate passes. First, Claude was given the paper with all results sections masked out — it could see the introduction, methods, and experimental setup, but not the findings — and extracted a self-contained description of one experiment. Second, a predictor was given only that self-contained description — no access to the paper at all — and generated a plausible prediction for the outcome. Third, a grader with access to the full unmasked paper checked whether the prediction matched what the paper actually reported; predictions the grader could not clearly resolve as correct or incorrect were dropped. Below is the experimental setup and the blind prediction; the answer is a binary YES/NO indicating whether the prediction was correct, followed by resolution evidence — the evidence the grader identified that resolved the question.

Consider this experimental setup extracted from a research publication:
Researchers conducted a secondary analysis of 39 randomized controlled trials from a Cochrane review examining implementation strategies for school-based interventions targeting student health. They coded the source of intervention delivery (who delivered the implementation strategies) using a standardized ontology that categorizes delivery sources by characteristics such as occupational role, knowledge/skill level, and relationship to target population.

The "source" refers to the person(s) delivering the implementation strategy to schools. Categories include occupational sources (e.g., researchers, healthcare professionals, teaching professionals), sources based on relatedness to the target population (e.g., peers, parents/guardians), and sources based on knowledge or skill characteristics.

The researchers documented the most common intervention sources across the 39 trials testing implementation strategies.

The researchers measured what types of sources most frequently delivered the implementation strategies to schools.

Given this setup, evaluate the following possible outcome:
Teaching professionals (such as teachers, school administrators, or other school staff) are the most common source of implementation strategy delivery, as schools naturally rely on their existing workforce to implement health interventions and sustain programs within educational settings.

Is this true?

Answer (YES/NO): NO